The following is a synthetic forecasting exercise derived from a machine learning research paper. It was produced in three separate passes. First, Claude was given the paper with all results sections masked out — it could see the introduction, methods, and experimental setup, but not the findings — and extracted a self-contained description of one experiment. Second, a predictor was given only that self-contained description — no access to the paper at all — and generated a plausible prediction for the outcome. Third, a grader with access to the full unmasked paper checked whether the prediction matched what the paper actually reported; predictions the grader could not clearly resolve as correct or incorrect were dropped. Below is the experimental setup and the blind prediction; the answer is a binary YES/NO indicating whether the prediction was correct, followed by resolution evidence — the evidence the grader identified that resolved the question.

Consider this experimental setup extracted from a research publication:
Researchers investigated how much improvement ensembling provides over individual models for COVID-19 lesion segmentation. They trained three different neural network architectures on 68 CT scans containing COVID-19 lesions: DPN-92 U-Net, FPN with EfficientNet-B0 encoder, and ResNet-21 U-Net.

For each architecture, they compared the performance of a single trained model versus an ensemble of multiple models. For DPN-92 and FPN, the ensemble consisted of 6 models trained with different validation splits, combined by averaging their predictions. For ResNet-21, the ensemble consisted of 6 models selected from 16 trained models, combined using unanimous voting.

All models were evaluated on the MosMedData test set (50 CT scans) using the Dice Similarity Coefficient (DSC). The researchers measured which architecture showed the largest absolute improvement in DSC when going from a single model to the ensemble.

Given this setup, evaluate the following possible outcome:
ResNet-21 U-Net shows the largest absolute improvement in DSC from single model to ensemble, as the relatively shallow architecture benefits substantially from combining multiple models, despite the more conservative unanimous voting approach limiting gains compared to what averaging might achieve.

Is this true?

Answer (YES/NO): YES